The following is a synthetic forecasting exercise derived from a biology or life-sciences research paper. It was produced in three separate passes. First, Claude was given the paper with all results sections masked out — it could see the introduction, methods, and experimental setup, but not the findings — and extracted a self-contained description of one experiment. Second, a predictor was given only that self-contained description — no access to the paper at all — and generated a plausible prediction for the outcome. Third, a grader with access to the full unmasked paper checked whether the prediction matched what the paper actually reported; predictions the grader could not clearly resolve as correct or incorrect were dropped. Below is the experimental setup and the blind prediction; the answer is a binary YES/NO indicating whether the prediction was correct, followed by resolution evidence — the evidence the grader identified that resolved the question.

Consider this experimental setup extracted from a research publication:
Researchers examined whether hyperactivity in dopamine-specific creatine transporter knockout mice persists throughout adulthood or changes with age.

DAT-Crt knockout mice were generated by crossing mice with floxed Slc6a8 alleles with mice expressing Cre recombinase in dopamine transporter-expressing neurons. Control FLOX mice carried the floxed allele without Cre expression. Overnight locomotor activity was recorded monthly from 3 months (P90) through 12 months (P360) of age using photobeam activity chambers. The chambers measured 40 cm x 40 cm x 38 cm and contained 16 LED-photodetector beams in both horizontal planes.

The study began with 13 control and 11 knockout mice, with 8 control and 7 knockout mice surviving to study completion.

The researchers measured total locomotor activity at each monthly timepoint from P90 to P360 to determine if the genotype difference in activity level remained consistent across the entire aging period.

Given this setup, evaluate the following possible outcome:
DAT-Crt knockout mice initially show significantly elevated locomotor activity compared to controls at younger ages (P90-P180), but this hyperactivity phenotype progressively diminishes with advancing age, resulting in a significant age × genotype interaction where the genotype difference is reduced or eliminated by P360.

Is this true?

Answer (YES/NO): NO